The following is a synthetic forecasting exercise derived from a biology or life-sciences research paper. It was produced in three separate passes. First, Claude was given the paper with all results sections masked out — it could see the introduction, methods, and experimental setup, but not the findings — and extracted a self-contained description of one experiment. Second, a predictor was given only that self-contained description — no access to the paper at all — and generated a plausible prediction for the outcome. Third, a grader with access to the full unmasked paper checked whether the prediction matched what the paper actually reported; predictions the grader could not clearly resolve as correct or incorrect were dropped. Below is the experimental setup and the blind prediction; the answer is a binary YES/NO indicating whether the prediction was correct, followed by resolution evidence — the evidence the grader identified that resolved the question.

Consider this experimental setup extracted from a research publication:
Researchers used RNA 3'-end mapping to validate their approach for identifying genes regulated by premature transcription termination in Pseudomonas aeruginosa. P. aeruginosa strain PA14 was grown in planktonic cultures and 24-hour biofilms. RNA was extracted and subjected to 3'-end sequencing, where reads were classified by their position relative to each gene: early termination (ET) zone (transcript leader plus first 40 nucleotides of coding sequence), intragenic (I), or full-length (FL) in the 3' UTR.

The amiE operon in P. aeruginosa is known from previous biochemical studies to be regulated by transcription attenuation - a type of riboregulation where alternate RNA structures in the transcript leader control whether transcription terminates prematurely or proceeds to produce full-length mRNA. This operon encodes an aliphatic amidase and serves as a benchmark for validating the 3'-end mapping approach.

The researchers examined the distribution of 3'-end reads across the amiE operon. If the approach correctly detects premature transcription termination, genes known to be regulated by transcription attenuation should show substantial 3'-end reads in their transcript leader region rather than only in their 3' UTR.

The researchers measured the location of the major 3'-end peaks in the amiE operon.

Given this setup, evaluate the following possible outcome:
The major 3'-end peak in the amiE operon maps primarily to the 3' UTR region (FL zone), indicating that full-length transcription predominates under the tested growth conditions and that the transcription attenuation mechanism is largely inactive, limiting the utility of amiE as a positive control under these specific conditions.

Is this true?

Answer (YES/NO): NO